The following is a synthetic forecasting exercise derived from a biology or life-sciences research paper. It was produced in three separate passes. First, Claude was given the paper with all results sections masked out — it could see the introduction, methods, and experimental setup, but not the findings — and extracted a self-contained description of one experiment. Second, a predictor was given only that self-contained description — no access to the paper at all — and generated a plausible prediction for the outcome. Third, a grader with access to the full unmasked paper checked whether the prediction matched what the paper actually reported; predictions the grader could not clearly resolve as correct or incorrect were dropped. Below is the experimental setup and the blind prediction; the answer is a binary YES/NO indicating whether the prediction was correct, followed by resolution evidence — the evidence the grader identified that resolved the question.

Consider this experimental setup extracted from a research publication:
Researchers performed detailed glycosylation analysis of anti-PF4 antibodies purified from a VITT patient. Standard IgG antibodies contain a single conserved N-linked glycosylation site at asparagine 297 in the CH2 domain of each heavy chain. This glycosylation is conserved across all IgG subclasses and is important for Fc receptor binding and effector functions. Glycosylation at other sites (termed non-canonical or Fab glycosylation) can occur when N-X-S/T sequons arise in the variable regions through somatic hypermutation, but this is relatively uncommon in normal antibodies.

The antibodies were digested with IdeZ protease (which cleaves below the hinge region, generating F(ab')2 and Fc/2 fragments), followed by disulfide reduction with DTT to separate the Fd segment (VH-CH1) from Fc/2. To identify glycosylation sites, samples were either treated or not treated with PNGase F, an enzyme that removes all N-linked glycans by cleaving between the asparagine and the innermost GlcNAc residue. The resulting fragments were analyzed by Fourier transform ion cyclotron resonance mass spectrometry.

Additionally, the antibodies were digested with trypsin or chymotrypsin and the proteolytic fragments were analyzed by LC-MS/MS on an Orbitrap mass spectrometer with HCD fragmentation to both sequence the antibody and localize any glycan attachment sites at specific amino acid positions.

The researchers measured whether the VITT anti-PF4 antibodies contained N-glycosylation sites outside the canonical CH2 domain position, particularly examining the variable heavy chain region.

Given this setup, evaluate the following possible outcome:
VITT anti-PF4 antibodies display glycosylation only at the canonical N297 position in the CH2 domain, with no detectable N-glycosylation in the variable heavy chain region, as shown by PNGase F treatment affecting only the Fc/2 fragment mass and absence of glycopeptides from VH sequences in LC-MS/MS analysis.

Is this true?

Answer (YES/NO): NO